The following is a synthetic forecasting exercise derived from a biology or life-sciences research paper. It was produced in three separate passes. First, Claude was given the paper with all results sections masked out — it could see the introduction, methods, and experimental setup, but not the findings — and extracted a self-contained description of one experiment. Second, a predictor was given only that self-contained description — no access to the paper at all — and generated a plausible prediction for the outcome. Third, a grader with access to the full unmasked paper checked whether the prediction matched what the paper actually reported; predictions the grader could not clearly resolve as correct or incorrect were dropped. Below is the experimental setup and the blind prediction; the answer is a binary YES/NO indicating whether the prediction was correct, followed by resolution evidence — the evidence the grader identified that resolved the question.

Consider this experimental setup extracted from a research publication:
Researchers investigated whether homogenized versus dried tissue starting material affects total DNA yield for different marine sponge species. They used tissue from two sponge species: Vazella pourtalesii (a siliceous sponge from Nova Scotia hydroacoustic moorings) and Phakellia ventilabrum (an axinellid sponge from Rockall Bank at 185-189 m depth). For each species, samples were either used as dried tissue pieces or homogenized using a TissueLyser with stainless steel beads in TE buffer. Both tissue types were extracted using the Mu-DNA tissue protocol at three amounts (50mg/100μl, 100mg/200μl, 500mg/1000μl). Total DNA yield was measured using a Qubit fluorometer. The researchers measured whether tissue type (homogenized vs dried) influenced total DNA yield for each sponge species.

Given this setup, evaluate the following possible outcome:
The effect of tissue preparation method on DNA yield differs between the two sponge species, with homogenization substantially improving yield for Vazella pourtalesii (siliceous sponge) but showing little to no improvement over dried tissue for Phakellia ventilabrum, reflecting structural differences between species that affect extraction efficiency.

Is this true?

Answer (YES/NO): NO